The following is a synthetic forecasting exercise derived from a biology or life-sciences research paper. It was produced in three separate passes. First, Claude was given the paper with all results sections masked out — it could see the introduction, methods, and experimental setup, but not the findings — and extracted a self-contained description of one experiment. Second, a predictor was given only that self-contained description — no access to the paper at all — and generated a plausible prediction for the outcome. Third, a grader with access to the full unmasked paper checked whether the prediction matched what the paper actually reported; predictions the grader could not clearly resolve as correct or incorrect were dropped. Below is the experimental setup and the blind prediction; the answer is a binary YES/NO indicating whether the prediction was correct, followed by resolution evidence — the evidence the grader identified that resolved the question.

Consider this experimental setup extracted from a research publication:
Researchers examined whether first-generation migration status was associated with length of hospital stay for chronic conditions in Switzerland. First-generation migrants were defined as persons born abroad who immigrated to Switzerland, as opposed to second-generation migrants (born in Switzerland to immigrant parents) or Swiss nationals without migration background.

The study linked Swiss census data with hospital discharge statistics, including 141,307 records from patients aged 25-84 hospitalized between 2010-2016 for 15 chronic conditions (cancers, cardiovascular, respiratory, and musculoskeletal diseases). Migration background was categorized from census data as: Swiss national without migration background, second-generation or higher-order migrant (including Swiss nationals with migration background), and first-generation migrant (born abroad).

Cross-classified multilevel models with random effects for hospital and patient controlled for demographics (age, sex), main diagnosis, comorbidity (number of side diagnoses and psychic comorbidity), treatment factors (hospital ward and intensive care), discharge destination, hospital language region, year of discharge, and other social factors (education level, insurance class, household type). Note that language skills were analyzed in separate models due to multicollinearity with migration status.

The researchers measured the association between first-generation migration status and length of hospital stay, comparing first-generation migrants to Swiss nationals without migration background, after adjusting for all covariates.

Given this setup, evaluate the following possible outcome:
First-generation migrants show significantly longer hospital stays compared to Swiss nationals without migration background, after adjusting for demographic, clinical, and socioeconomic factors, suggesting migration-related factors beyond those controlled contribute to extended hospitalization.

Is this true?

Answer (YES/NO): YES